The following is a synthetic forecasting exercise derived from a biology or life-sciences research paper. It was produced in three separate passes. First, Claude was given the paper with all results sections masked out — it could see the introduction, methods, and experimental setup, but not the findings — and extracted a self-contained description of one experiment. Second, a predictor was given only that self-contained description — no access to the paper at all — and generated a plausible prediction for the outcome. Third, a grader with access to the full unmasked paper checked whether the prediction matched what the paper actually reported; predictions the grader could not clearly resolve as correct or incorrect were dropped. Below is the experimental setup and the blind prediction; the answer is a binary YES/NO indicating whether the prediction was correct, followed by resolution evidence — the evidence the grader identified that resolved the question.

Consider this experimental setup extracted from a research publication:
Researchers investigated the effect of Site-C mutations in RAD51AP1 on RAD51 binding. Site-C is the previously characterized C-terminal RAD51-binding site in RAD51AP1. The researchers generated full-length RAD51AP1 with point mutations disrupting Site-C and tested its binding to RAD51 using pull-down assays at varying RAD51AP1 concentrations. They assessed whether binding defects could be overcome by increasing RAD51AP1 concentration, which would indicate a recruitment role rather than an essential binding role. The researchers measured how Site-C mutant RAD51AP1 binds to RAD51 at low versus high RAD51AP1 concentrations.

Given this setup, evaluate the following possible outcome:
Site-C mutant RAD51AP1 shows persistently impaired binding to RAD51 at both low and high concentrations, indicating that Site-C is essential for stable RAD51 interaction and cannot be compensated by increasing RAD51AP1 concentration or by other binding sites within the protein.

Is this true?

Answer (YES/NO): NO